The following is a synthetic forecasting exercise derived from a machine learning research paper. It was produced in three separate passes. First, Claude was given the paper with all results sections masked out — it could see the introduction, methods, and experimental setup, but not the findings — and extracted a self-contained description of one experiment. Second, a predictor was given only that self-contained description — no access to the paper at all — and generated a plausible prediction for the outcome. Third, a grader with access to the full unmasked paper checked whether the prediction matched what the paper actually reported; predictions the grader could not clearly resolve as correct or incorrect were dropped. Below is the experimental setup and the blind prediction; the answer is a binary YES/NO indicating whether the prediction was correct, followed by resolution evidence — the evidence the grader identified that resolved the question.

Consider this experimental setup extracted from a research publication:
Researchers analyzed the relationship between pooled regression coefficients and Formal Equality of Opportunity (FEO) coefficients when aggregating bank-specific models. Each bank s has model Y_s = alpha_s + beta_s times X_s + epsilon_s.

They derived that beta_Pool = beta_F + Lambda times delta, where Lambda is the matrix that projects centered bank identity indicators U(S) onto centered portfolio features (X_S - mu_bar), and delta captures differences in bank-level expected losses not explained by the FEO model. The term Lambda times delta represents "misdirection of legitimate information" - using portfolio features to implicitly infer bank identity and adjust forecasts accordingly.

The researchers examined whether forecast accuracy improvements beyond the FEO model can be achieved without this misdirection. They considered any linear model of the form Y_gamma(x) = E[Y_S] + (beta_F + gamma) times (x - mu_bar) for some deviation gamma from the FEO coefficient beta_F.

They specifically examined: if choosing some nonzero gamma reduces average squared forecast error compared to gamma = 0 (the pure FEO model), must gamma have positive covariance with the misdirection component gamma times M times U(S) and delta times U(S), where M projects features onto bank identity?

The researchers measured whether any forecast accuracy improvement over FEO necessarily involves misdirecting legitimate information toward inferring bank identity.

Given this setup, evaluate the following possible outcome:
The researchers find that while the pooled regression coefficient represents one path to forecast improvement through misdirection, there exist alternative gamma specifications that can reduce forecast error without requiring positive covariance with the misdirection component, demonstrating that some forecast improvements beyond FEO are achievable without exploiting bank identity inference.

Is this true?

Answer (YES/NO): NO